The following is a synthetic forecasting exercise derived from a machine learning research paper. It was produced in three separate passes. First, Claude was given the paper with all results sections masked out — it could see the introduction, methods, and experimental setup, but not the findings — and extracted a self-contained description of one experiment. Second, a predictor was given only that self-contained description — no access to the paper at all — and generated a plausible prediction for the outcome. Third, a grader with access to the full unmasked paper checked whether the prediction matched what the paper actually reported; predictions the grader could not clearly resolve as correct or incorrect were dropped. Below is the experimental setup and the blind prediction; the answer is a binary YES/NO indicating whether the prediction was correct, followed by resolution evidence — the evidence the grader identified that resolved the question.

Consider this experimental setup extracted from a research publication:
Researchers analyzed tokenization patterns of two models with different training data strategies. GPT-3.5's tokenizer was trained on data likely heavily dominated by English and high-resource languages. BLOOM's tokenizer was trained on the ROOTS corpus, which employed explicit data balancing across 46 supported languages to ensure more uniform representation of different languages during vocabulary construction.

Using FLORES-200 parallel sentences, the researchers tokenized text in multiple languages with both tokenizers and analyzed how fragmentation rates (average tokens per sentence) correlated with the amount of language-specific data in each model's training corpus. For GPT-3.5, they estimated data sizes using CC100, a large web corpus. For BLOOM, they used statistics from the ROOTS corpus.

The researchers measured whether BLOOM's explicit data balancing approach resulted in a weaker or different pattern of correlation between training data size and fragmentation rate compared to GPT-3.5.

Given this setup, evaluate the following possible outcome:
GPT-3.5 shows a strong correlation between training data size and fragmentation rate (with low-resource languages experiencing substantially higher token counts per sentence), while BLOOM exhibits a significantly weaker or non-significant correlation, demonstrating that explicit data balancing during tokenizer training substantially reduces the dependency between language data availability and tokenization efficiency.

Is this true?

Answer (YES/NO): NO